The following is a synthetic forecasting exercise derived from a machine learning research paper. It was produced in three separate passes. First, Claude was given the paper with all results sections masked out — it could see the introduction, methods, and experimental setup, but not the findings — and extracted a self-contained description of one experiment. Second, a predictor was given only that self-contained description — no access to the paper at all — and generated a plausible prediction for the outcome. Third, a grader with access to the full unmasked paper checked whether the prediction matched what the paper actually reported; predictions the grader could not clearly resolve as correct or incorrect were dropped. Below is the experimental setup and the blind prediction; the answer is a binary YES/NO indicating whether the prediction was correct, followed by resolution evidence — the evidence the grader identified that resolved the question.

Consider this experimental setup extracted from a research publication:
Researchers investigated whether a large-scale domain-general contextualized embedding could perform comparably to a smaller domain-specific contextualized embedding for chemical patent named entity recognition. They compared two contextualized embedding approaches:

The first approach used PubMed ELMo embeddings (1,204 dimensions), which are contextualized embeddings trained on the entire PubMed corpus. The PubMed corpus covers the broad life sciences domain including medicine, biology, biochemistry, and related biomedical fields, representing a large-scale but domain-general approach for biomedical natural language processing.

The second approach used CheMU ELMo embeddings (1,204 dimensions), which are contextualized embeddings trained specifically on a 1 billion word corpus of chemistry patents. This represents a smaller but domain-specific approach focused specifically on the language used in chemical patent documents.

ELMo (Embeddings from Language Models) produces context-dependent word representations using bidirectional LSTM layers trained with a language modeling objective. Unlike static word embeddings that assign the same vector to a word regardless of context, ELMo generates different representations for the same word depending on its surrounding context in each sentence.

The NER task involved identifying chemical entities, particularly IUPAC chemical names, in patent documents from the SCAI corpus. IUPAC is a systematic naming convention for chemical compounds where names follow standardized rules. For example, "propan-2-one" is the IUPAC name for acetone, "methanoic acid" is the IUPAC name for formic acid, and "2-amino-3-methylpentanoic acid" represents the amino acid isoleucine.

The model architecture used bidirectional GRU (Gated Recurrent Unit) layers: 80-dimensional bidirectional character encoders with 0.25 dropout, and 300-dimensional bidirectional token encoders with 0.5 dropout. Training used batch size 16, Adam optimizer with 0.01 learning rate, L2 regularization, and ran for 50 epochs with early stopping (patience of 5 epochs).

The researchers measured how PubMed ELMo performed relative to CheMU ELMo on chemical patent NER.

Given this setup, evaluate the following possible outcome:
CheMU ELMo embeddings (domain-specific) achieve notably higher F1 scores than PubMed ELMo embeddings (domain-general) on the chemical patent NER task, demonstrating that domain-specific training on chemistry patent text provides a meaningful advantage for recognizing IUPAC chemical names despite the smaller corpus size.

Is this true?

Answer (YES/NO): NO